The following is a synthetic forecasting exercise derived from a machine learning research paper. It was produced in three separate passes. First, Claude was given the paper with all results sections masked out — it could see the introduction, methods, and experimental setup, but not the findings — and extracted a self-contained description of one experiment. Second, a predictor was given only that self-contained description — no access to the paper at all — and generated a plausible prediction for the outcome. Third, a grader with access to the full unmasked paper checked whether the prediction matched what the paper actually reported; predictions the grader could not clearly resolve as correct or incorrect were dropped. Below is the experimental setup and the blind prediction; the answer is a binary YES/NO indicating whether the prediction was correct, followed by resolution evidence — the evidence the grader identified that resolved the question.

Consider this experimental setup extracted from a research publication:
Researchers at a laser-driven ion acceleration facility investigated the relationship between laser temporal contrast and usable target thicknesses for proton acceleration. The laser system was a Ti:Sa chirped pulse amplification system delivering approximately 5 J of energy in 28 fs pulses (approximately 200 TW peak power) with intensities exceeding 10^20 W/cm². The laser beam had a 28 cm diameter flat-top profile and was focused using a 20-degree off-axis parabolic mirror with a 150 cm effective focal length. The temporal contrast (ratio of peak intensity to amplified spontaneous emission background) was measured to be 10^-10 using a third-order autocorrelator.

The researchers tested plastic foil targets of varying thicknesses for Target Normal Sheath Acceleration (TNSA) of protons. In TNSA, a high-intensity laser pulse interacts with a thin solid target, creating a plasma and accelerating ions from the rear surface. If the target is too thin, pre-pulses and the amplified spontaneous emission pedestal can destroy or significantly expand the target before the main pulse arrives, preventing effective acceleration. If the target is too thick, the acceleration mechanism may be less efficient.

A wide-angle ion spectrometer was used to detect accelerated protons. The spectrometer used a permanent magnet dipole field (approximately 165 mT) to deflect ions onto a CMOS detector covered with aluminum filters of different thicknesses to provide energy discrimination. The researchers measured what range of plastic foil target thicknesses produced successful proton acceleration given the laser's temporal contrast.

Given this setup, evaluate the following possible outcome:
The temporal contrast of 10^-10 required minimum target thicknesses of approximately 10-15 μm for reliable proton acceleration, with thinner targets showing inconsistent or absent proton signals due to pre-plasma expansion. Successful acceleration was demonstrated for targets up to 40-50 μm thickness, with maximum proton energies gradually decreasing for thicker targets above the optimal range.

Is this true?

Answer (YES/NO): NO